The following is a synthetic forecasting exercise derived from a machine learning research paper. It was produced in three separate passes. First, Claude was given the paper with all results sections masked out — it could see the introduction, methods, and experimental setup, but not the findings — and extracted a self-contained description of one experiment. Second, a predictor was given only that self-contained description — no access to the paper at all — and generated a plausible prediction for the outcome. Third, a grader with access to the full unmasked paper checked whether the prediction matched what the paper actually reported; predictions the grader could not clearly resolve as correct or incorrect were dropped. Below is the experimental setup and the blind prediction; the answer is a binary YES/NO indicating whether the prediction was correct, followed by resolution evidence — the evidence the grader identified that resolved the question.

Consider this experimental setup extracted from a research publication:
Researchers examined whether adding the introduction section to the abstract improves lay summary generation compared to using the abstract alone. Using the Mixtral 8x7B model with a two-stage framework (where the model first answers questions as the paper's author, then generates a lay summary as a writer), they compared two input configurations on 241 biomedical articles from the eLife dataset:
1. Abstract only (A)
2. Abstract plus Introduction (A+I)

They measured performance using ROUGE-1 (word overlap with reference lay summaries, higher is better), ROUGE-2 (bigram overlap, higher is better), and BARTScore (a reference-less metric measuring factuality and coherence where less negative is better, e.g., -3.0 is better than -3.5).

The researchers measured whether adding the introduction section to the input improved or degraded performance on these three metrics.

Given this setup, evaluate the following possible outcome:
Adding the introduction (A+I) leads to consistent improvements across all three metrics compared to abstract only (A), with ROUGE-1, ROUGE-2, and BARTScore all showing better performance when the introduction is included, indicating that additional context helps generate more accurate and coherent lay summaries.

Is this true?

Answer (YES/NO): NO